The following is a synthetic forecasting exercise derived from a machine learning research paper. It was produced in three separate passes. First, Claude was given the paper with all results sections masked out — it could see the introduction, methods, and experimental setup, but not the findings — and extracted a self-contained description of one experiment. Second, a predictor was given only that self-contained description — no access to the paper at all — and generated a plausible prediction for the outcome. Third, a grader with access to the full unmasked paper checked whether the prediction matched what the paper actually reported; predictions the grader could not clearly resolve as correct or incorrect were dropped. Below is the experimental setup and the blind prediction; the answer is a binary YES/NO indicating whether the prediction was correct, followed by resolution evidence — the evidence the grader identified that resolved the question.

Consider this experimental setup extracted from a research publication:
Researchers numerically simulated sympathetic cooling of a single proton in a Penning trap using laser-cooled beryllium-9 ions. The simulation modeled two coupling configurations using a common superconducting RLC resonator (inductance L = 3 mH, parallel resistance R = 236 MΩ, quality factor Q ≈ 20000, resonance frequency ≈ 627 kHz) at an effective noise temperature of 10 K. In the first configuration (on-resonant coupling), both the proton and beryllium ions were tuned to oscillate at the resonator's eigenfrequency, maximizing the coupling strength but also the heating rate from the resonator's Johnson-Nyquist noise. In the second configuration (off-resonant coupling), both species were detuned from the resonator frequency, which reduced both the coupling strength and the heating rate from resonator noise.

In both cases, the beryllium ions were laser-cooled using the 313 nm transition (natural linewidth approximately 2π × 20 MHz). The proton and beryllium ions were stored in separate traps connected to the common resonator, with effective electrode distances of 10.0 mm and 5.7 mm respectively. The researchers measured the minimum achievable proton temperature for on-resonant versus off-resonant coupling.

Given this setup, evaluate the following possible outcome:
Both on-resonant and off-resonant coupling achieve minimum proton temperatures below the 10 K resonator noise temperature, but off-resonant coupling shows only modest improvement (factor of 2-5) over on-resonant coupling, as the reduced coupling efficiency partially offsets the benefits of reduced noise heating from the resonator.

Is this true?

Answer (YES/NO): NO